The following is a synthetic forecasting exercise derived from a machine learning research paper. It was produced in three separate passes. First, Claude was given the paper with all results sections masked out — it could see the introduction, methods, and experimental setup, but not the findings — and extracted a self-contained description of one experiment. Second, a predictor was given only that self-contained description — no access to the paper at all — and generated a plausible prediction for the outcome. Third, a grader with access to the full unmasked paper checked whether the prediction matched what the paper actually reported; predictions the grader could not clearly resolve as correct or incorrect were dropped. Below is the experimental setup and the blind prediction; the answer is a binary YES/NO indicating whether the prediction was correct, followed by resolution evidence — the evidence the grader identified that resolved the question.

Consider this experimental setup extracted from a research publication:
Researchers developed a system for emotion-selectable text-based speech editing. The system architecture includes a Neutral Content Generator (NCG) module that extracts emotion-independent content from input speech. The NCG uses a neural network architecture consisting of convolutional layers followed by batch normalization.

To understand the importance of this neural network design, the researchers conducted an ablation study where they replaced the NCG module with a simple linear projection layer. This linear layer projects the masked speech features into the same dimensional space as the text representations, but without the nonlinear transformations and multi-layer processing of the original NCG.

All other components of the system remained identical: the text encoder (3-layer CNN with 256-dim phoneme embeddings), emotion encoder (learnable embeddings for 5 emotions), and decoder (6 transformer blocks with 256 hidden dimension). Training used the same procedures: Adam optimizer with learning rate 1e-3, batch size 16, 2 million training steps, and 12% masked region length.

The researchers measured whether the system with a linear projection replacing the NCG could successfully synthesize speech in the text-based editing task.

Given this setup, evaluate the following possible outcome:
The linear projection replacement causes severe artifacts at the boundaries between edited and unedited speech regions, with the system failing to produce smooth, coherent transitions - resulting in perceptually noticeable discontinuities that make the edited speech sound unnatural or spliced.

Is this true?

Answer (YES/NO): NO